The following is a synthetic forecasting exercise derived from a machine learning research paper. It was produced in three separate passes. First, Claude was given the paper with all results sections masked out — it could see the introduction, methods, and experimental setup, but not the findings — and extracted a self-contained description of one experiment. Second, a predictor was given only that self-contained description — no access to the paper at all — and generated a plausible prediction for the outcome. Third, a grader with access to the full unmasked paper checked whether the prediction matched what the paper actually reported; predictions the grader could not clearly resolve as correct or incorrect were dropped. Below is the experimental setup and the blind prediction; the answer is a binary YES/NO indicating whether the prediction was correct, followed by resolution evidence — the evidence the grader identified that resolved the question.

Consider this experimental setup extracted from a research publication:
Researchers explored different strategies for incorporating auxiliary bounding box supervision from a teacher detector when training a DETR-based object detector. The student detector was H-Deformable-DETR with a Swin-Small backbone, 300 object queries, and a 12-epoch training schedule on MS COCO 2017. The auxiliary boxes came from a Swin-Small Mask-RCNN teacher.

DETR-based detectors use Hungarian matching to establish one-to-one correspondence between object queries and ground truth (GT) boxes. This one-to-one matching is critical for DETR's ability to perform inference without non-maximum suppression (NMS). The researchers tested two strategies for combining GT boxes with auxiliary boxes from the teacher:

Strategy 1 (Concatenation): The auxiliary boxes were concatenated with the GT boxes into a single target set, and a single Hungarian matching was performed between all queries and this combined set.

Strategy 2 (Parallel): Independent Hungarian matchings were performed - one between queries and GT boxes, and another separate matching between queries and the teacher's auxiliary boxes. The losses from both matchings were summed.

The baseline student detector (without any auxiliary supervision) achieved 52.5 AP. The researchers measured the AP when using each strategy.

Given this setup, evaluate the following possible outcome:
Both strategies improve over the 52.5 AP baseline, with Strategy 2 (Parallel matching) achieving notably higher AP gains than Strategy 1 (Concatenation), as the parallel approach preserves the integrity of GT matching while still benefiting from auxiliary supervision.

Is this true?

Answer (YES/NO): NO